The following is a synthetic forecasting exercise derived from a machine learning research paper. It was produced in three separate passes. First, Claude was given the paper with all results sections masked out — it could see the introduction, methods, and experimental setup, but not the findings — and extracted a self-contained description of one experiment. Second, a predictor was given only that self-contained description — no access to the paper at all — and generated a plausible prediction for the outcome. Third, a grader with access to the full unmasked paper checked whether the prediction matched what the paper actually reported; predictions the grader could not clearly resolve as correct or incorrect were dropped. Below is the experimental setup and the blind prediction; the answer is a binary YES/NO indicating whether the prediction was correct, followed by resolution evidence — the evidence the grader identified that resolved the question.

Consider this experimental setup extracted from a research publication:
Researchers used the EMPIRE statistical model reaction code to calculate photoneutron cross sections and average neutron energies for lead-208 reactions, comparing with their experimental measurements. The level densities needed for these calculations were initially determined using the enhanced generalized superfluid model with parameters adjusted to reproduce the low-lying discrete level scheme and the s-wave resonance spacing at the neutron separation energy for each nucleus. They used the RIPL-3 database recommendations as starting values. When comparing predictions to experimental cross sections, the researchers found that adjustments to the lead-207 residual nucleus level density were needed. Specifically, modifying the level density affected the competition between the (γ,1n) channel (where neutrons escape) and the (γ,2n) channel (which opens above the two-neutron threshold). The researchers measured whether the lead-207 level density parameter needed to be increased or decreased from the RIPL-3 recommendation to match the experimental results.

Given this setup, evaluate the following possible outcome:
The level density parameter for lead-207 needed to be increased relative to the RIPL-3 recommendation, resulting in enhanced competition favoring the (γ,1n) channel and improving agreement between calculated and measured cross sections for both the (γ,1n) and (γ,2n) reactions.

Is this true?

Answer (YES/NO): NO